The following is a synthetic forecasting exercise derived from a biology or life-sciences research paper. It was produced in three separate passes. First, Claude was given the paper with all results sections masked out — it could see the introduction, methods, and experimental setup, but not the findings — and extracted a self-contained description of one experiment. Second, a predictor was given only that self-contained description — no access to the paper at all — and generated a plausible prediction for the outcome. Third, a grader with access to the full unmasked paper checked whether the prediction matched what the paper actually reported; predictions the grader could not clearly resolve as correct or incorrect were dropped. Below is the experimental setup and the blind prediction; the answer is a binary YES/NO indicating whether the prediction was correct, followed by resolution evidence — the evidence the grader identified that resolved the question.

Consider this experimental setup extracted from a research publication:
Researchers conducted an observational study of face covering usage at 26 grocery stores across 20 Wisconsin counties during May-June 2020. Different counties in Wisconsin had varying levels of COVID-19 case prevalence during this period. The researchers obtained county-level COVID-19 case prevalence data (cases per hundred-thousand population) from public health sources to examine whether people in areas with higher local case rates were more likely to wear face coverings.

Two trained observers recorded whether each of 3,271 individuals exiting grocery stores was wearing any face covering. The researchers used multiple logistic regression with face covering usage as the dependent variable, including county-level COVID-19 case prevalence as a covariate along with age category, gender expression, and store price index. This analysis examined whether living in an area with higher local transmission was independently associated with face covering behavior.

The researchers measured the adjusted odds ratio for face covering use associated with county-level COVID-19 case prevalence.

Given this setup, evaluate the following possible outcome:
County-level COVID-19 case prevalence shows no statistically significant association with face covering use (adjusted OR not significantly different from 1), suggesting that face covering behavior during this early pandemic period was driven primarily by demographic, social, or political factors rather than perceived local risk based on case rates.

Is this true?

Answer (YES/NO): YES